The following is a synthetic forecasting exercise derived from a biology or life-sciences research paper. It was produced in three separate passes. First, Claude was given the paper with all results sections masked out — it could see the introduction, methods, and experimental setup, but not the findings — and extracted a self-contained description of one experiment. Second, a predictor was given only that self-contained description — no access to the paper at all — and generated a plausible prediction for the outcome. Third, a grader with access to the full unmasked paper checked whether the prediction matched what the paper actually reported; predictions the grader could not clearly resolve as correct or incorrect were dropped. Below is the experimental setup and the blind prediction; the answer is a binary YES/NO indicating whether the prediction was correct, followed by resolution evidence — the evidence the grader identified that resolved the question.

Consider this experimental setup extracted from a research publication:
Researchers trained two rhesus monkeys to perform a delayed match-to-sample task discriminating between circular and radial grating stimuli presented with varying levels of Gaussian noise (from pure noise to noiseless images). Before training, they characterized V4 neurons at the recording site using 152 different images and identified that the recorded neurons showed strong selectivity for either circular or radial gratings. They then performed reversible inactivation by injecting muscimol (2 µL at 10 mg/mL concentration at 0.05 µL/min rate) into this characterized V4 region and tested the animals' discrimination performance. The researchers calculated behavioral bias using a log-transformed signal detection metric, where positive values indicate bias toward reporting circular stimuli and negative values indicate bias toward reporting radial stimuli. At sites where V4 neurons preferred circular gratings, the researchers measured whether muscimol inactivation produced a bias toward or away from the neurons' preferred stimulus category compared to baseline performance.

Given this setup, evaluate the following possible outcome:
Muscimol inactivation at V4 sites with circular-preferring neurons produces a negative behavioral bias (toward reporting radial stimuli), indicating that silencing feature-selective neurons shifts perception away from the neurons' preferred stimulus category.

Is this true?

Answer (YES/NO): YES